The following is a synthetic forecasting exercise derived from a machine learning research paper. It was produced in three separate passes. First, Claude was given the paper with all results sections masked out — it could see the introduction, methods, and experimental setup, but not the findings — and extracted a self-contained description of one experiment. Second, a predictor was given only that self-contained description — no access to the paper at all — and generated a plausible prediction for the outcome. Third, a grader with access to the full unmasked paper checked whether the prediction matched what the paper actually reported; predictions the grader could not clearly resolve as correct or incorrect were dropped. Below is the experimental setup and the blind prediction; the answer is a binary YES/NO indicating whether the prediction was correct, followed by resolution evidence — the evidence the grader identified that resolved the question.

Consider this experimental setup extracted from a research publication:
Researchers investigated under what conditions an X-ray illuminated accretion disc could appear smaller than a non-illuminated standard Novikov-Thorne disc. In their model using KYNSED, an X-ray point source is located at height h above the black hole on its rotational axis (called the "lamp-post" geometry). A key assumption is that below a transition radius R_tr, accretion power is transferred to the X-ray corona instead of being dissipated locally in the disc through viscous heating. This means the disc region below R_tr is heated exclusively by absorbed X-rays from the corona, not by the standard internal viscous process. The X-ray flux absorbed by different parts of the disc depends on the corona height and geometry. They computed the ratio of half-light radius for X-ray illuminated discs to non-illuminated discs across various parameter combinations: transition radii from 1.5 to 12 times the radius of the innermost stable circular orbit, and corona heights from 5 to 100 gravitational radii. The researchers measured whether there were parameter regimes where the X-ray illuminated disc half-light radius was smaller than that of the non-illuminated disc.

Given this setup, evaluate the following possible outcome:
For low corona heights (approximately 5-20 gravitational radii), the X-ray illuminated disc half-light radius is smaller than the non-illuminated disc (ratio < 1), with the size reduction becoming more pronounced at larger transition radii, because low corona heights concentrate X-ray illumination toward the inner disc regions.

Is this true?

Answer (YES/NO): NO